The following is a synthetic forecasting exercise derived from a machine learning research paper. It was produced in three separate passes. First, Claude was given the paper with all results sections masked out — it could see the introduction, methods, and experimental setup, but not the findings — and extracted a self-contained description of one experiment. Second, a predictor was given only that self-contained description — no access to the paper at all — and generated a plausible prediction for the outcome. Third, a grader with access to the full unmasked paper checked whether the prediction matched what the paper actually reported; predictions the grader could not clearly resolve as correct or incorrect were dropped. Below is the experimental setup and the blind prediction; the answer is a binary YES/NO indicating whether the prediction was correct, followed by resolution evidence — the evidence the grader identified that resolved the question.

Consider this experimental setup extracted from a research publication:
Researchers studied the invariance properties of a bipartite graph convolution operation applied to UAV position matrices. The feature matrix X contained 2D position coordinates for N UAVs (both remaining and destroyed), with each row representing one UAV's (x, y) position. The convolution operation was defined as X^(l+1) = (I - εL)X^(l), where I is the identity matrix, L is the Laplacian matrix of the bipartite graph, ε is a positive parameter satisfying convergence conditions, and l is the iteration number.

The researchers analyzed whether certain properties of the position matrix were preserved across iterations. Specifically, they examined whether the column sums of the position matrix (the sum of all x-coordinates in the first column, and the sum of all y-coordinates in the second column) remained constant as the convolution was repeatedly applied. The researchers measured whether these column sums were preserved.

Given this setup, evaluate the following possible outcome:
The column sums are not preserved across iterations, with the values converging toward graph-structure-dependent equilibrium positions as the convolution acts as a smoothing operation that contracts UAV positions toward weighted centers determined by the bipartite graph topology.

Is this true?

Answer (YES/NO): NO